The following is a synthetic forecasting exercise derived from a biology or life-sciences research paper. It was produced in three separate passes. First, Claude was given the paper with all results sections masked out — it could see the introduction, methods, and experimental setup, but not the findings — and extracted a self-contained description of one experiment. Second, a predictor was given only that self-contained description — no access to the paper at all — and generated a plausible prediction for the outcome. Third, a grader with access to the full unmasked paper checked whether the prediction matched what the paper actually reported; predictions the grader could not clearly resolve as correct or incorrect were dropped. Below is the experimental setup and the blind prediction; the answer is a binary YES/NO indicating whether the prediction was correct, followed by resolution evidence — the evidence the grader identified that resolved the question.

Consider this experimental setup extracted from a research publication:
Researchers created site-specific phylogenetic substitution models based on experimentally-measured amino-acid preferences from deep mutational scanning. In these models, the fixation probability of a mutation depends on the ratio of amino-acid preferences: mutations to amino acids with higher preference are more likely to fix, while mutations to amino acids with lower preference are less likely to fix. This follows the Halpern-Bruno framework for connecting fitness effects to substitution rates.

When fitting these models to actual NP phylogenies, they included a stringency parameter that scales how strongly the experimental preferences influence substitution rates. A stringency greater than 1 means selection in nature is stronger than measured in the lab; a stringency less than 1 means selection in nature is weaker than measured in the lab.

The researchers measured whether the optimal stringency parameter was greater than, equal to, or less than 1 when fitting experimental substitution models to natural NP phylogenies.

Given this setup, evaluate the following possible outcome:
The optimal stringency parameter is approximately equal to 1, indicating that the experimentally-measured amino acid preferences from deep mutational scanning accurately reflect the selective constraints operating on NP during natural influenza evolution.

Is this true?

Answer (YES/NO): NO